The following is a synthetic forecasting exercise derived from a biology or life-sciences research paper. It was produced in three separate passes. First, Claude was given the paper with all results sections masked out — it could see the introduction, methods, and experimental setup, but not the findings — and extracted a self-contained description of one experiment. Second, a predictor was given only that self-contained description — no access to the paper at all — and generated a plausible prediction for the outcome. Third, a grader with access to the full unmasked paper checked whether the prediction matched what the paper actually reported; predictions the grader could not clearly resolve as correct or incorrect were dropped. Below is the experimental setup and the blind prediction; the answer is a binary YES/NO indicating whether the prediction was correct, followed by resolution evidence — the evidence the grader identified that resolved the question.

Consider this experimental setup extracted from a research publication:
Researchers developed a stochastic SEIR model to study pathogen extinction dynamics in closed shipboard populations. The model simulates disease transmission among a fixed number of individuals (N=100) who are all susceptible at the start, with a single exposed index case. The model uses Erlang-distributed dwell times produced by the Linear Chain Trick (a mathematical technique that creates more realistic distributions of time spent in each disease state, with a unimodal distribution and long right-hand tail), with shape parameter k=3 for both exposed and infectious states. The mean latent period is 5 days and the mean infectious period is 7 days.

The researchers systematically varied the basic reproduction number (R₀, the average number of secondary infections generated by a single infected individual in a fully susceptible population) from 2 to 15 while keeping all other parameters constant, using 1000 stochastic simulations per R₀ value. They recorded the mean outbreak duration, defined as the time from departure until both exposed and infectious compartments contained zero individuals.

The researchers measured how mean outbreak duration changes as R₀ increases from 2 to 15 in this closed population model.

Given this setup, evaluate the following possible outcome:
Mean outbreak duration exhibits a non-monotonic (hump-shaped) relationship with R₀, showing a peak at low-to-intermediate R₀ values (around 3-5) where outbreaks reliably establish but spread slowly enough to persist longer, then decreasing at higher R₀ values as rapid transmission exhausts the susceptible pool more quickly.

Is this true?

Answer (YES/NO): NO